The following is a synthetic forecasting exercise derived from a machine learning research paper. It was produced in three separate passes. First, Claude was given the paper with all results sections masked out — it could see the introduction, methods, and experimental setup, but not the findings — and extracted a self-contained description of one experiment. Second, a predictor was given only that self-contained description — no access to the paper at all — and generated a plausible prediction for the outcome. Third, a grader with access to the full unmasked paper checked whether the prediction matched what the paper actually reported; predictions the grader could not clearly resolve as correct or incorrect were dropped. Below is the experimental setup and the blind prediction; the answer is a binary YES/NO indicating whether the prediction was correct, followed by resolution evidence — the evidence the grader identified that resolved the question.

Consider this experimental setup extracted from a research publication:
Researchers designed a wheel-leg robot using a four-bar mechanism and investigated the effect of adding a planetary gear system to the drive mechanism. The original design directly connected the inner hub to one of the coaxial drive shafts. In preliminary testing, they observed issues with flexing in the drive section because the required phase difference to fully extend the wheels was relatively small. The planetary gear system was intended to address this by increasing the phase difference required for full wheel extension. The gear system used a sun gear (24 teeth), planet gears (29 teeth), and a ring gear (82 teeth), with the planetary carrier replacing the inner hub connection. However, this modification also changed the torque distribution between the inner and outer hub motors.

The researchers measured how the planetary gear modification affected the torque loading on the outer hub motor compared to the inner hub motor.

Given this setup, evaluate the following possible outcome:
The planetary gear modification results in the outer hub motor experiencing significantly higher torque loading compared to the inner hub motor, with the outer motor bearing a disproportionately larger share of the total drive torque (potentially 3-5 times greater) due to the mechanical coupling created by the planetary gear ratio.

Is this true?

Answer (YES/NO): YES